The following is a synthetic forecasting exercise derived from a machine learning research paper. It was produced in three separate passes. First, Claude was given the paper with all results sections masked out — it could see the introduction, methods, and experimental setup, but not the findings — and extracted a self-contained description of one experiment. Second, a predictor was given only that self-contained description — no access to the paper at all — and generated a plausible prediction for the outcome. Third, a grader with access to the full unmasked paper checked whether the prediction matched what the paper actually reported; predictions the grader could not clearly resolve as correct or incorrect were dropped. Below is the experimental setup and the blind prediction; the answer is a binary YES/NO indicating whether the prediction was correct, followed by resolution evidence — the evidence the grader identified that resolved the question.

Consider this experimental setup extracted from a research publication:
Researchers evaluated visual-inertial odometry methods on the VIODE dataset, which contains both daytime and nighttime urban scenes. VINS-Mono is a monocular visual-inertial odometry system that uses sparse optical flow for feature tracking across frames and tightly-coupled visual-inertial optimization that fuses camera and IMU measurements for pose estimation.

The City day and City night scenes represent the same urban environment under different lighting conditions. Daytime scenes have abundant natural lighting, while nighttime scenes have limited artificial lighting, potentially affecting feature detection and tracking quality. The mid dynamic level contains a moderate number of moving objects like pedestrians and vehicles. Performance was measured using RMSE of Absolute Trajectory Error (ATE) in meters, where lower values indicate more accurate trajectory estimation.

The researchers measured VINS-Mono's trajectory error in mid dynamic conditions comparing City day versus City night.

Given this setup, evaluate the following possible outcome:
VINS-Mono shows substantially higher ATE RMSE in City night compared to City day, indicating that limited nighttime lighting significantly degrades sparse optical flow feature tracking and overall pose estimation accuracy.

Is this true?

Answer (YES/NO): YES